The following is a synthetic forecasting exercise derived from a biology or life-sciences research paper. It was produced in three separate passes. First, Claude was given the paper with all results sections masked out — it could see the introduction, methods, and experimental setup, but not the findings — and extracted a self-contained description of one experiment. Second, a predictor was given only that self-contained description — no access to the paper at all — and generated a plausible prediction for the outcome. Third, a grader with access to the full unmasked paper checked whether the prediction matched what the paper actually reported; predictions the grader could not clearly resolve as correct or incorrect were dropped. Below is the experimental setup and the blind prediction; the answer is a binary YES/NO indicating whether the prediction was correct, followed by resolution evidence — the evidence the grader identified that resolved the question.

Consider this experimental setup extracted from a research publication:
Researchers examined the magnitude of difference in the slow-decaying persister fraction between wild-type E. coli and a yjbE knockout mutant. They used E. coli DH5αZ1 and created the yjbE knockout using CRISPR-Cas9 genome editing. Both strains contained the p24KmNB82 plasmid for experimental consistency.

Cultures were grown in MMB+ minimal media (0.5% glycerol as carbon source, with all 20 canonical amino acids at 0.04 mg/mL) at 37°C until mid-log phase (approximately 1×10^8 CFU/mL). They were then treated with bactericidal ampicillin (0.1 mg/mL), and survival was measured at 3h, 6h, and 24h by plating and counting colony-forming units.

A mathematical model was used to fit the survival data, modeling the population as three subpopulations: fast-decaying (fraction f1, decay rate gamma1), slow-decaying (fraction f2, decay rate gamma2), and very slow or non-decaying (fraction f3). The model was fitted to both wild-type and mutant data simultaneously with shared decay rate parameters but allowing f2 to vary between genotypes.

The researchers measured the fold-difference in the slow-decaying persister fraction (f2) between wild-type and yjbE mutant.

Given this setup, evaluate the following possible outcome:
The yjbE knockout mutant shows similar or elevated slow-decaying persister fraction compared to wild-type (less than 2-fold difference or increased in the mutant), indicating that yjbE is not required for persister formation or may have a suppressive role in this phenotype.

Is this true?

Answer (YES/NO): NO